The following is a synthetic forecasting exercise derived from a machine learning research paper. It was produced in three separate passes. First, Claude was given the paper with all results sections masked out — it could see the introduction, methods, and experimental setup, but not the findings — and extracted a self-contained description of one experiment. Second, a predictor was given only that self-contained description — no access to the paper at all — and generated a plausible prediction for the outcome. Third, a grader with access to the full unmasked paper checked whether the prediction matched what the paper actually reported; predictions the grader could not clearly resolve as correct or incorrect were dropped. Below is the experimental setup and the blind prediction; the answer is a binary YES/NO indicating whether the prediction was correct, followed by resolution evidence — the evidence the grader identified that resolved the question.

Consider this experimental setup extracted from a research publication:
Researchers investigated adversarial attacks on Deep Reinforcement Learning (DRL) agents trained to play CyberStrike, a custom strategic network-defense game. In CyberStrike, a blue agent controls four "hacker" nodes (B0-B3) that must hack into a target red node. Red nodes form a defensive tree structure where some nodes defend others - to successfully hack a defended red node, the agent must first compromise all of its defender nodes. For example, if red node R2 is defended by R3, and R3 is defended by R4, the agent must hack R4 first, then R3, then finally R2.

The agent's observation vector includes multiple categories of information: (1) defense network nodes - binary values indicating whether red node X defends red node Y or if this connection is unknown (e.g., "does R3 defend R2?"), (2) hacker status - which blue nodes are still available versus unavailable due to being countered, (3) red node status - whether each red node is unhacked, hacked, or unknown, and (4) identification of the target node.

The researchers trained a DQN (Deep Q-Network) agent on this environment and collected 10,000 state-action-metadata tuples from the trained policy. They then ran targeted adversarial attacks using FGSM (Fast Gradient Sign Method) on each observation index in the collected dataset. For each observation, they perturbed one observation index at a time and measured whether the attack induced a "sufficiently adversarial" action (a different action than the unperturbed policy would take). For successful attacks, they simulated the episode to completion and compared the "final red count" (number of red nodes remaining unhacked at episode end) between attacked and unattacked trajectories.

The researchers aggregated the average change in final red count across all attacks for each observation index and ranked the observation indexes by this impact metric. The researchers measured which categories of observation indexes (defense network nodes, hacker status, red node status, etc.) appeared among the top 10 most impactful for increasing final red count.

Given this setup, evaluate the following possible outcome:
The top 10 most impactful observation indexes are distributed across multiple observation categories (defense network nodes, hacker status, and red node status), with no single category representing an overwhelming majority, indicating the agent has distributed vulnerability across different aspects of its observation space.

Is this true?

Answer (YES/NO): NO